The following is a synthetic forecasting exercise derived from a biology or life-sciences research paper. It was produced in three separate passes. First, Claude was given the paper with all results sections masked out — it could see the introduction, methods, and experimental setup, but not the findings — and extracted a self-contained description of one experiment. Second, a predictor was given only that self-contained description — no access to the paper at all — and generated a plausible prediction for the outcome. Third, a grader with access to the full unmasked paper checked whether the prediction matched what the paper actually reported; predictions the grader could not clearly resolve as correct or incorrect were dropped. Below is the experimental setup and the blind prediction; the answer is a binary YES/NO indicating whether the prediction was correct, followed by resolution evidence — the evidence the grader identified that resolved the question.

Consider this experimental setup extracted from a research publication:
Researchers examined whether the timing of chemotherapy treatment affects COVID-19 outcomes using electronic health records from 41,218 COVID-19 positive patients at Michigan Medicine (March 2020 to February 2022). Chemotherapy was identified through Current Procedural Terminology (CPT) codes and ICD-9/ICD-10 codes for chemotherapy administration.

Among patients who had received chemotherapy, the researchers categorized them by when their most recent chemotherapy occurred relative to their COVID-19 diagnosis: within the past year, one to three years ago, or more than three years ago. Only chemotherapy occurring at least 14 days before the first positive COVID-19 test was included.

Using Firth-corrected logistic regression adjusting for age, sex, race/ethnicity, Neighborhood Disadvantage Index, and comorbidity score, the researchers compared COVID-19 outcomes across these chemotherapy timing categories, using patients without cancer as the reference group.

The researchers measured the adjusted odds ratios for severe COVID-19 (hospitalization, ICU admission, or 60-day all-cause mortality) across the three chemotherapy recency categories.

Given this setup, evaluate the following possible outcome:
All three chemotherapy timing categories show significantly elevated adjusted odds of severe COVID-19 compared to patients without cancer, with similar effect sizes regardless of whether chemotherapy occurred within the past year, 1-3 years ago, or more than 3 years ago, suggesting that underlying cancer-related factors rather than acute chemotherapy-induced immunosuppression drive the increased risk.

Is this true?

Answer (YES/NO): NO